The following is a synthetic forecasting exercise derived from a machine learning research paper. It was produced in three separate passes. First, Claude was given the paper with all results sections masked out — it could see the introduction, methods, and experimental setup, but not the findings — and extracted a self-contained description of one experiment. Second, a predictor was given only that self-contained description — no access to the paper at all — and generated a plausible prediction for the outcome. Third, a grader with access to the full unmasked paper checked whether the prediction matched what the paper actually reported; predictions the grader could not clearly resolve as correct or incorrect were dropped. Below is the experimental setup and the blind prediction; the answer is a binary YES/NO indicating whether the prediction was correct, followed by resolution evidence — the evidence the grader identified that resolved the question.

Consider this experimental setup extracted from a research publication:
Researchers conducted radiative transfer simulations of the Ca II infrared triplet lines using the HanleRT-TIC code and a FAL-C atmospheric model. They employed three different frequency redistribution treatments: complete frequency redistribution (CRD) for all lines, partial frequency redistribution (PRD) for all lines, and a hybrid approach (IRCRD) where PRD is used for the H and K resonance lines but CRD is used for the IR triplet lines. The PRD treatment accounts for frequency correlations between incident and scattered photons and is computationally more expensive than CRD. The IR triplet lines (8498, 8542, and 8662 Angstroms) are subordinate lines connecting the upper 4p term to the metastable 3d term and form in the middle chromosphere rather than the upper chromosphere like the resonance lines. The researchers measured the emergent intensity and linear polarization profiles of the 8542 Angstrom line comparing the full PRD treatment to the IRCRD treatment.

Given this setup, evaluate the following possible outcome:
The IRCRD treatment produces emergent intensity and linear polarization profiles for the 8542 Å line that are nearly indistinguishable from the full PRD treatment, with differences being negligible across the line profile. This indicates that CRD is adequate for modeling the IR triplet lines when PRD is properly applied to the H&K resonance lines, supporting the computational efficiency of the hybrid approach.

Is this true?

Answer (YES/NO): NO